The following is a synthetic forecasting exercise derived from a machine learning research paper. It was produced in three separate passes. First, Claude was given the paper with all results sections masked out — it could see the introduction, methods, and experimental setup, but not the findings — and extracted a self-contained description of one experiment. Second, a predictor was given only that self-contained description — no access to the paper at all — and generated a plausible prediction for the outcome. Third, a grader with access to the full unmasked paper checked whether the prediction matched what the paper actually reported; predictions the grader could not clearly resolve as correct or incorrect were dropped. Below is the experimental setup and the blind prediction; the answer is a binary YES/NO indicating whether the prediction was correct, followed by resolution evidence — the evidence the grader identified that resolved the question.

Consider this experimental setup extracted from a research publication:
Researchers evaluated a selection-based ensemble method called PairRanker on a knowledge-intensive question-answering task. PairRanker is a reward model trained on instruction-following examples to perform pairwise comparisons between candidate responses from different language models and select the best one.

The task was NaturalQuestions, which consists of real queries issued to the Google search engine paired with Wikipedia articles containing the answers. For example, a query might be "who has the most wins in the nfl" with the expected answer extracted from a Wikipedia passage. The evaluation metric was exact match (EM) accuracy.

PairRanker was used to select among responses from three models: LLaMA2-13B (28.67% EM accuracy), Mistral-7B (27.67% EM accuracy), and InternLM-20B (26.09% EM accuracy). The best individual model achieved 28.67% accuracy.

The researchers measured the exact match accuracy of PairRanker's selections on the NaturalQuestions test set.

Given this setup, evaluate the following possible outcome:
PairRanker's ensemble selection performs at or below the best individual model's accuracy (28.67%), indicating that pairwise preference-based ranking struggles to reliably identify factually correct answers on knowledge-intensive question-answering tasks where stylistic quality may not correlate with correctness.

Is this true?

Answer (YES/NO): YES